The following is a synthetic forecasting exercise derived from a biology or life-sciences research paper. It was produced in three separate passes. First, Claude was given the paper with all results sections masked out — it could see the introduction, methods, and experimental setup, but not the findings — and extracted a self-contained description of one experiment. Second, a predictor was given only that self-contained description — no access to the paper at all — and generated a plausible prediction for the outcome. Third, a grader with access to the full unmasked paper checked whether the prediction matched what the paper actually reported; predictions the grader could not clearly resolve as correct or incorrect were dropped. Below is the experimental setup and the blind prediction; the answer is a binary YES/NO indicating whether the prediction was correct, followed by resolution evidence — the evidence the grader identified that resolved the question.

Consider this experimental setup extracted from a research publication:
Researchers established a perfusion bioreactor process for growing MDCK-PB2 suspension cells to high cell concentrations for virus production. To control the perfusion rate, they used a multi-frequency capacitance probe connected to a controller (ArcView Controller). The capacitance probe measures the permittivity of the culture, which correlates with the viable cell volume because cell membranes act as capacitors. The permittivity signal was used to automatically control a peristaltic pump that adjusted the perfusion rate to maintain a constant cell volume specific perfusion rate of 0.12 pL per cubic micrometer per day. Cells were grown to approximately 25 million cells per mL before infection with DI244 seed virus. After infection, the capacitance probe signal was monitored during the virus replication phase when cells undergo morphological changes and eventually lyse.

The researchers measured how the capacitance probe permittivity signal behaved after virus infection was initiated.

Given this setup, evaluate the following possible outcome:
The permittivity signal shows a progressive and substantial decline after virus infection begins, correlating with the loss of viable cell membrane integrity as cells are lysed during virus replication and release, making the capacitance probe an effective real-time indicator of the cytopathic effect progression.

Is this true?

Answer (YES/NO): NO